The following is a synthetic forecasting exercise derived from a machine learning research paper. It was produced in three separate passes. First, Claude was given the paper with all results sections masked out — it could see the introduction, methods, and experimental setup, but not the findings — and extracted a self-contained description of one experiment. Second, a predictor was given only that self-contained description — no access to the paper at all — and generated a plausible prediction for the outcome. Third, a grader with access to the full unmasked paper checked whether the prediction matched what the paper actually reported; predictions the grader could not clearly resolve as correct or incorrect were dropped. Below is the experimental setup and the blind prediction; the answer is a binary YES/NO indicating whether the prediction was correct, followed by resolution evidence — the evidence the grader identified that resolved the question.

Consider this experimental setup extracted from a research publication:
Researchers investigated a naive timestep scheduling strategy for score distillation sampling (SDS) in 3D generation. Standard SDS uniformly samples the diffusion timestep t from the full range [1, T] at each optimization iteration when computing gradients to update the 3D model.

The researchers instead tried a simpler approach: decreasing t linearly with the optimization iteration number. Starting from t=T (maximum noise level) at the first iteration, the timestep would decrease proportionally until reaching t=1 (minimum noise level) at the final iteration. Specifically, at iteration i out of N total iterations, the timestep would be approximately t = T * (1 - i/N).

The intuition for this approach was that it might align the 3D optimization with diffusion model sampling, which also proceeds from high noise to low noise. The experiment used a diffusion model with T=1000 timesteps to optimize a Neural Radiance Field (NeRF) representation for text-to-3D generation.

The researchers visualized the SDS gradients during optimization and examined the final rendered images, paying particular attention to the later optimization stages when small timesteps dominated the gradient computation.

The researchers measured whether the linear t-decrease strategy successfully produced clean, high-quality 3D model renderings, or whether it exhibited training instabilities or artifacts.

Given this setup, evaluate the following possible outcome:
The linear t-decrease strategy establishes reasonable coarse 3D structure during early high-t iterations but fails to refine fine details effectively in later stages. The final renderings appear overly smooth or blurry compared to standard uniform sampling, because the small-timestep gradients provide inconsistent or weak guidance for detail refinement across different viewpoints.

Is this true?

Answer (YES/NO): NO